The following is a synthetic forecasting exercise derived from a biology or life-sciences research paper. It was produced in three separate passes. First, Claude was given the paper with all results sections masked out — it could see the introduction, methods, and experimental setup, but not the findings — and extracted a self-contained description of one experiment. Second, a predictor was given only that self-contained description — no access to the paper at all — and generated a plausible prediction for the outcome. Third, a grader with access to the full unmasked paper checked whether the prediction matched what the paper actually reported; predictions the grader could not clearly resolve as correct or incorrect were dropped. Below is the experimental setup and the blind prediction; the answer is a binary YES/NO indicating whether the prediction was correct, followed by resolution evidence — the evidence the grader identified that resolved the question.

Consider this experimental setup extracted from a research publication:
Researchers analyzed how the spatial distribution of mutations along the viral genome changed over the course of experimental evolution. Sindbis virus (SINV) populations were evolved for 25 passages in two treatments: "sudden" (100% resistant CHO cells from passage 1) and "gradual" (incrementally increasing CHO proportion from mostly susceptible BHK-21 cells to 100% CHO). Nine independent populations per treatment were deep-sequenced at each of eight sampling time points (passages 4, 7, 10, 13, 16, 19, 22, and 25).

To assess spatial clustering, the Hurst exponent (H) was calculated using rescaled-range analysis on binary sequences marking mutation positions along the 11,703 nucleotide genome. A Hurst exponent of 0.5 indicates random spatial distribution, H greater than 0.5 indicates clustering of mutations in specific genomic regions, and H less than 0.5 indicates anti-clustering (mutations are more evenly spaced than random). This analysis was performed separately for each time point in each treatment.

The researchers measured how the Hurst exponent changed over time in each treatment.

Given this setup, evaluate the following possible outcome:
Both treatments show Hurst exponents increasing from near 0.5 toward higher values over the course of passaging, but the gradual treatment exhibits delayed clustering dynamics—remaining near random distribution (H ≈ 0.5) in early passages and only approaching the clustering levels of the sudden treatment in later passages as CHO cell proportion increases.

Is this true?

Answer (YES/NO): NO